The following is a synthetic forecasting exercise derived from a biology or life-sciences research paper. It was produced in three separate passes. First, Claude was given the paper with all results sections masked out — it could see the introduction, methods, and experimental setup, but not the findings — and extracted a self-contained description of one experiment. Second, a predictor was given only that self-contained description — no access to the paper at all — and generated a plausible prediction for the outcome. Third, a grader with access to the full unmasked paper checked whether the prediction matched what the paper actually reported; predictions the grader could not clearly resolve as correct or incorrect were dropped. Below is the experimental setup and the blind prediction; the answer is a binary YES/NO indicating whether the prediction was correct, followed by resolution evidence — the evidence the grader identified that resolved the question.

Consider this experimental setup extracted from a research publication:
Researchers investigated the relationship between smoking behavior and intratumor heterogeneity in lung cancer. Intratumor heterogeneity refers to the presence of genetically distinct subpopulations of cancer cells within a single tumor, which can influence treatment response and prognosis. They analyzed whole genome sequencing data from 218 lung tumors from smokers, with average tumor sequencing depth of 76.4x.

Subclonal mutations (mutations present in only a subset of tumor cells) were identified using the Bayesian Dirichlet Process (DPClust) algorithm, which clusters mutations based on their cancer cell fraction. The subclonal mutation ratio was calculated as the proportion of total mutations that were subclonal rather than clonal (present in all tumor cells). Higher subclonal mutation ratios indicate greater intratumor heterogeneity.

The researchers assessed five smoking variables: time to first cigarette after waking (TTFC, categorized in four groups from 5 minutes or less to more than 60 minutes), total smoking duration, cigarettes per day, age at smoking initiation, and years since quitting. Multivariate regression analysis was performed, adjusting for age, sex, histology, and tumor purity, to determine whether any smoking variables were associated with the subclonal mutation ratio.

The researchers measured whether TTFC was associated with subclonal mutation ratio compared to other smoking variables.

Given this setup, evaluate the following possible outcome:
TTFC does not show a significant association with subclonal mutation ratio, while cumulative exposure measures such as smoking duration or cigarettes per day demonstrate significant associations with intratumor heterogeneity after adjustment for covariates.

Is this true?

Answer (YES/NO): NO